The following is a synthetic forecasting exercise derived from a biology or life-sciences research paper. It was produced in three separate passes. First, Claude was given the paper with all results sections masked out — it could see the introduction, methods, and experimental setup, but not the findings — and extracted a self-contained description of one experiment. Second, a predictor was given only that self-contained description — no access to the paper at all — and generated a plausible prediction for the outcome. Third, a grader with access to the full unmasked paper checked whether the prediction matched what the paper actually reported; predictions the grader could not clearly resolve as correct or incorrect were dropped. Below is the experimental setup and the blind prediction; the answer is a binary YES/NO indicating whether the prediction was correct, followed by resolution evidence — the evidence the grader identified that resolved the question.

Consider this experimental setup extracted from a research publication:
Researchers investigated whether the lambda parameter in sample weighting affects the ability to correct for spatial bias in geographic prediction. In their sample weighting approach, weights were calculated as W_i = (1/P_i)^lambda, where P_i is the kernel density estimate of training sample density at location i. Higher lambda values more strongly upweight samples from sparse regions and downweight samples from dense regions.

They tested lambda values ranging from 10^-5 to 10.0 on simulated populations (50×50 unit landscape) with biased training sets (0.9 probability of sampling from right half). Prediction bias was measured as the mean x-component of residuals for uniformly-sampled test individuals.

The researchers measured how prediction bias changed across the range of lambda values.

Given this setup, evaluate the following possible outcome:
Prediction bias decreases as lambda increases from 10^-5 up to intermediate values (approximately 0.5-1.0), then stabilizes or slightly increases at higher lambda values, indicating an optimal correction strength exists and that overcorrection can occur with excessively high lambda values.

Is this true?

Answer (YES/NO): NO